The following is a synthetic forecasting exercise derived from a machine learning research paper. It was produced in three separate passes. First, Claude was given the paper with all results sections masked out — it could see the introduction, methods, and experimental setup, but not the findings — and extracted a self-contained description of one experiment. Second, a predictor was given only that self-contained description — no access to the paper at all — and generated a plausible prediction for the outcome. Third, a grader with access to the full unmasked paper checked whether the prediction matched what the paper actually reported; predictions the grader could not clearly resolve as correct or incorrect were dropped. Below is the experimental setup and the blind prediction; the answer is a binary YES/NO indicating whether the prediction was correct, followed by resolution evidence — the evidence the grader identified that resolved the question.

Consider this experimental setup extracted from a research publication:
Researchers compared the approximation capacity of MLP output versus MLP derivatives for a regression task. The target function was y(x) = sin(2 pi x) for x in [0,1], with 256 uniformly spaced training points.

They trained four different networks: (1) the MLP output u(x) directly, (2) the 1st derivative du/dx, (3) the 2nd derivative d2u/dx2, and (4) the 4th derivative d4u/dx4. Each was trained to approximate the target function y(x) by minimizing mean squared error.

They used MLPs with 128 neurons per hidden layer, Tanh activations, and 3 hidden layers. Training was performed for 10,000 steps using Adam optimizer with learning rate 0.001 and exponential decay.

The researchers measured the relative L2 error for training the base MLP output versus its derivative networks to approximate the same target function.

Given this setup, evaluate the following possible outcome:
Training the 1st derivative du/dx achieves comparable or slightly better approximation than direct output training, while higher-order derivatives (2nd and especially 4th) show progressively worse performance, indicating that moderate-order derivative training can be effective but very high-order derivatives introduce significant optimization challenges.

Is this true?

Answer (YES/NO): NO